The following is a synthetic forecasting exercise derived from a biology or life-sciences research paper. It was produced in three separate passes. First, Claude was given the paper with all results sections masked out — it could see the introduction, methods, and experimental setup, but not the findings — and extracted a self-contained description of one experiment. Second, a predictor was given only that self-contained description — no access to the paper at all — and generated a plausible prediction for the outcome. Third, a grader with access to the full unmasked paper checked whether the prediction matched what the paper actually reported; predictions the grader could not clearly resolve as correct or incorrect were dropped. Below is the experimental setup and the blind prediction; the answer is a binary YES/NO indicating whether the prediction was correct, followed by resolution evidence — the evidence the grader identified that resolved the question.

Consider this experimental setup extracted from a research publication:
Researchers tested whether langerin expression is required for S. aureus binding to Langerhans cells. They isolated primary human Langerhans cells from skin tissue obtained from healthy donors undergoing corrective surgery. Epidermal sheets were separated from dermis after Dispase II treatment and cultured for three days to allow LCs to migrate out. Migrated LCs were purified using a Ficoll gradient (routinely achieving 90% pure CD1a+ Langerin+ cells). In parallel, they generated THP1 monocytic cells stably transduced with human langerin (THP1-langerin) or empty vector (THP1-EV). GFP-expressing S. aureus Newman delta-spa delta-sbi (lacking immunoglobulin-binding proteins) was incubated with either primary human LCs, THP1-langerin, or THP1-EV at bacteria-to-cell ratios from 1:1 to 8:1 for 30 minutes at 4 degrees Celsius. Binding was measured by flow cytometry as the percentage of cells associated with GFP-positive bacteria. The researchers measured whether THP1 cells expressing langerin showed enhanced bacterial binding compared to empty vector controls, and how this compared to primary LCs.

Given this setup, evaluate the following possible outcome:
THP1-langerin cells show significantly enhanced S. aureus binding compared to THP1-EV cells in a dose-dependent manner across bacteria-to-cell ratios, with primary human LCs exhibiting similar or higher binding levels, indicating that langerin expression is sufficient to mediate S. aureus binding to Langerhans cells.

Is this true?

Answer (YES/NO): YES